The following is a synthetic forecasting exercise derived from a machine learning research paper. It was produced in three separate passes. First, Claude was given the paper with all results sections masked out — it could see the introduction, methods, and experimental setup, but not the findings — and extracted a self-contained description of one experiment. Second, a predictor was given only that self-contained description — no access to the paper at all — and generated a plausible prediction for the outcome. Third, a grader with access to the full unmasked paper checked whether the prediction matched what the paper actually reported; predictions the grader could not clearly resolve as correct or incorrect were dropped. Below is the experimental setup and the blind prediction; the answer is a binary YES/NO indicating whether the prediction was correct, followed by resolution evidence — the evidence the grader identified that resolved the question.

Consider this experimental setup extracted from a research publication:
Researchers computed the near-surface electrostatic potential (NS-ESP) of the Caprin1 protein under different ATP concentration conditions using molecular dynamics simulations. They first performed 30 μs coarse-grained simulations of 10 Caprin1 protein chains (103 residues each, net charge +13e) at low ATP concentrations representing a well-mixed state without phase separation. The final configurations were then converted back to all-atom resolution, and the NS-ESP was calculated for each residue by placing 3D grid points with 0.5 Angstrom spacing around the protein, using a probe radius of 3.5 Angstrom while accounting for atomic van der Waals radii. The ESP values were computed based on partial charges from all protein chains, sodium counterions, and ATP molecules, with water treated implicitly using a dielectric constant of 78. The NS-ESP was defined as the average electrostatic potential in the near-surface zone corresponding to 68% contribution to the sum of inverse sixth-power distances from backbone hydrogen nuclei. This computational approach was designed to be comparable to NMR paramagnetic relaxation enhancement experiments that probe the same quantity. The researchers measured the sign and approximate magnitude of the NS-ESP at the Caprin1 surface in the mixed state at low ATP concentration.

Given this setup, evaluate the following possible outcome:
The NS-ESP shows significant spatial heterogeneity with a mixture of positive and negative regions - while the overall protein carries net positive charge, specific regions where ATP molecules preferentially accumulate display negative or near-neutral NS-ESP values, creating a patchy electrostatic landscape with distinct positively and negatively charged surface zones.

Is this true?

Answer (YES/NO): NO